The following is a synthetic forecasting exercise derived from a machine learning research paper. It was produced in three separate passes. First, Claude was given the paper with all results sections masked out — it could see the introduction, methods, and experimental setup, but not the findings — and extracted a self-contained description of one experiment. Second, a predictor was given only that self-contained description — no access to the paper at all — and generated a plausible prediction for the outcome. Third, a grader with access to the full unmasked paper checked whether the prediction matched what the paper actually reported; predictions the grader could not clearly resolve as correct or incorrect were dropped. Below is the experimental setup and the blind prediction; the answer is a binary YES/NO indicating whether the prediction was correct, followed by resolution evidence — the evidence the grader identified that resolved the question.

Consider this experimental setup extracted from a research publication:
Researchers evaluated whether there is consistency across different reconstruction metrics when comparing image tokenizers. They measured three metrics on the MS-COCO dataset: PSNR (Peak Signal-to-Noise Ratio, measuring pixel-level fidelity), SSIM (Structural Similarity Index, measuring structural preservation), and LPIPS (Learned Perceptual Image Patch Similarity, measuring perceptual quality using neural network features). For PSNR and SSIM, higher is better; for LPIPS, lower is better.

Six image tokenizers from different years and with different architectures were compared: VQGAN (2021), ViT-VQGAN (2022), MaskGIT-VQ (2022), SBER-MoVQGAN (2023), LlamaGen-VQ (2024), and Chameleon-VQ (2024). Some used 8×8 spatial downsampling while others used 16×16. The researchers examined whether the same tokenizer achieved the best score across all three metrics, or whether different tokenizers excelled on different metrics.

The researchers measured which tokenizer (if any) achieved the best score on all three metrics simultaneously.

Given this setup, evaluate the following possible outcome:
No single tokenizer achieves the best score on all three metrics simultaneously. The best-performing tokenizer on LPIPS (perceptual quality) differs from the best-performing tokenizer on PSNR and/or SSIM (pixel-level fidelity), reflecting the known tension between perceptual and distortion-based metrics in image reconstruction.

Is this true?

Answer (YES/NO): NO